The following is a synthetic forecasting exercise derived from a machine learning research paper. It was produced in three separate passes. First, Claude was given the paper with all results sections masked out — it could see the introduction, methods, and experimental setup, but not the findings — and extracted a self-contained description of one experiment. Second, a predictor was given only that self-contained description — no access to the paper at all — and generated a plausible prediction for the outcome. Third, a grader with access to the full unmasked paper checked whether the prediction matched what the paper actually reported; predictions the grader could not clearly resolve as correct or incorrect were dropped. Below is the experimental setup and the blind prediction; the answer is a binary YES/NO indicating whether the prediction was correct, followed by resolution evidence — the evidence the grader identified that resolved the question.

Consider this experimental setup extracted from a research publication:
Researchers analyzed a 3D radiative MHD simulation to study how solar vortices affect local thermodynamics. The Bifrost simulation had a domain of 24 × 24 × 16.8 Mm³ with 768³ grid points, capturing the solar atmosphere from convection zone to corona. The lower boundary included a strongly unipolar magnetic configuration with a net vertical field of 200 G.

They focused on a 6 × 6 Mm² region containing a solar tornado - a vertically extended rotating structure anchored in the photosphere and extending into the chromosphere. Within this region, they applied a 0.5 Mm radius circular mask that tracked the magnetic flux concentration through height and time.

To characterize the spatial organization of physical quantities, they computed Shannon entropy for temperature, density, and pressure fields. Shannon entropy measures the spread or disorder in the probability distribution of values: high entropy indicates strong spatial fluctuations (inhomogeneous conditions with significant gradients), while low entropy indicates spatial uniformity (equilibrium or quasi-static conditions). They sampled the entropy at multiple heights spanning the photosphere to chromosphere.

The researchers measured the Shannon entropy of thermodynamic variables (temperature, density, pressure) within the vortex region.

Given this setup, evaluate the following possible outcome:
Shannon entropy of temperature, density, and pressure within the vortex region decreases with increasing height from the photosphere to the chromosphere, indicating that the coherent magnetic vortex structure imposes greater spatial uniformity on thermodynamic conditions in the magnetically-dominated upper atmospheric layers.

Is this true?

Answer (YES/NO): NO